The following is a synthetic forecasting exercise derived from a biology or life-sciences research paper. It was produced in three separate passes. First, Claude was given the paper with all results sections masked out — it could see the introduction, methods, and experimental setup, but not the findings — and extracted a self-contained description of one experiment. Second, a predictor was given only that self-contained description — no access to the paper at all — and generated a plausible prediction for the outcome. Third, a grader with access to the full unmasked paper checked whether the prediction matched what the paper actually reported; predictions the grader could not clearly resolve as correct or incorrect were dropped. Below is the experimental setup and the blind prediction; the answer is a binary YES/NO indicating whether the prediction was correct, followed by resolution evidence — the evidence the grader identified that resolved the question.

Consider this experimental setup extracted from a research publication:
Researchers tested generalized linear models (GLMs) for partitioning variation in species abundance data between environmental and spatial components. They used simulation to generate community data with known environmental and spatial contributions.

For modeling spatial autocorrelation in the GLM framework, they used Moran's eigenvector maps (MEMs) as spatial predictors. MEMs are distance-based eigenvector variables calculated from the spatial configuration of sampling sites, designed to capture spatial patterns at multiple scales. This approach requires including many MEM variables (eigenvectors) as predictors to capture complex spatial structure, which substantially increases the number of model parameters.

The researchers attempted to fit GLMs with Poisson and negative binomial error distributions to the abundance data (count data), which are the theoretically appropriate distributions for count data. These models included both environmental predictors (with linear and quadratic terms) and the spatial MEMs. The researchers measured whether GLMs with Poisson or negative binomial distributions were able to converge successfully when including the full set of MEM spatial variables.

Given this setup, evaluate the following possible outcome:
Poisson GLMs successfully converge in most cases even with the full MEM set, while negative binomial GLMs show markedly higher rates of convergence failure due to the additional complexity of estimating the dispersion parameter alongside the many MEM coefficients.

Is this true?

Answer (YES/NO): NO